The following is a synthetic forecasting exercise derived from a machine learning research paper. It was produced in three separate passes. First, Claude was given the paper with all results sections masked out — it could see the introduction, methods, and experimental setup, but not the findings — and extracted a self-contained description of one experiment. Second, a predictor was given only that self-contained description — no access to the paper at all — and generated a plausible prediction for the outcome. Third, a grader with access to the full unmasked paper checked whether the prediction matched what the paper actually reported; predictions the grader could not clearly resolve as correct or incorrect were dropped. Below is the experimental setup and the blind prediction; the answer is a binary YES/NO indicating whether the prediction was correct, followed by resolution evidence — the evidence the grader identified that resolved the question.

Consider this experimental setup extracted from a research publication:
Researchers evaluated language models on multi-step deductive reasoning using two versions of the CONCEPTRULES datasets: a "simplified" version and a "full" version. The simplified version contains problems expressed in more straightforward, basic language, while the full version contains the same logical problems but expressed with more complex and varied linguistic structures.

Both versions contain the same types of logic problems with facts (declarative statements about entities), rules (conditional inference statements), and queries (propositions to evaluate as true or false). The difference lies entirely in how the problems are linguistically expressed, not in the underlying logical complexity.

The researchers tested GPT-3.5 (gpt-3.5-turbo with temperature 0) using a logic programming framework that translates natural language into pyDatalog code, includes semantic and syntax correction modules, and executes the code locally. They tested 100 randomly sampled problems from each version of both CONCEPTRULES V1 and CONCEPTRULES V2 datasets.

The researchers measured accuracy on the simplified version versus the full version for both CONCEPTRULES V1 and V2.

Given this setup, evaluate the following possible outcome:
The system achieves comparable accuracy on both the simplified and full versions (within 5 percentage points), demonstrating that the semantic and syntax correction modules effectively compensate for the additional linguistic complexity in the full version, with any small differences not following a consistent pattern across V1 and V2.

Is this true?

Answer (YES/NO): NO